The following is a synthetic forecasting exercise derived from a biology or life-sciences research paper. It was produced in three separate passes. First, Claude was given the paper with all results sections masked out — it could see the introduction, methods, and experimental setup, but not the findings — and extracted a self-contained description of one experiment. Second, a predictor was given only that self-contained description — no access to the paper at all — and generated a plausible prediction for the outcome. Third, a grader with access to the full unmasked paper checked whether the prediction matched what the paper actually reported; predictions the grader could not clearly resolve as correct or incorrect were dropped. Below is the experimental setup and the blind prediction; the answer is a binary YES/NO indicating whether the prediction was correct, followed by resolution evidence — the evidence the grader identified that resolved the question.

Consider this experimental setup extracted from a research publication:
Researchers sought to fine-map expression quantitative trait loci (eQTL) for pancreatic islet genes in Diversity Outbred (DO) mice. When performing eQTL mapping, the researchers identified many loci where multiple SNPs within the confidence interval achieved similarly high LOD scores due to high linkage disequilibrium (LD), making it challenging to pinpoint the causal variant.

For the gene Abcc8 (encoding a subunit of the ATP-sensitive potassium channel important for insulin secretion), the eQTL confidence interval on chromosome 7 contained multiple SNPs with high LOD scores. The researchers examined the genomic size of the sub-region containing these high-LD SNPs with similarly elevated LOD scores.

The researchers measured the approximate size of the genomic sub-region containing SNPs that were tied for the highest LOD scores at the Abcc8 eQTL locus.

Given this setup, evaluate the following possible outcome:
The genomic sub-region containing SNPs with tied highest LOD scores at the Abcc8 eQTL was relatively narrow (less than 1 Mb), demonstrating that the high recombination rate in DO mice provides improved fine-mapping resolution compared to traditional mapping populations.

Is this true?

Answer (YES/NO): NO